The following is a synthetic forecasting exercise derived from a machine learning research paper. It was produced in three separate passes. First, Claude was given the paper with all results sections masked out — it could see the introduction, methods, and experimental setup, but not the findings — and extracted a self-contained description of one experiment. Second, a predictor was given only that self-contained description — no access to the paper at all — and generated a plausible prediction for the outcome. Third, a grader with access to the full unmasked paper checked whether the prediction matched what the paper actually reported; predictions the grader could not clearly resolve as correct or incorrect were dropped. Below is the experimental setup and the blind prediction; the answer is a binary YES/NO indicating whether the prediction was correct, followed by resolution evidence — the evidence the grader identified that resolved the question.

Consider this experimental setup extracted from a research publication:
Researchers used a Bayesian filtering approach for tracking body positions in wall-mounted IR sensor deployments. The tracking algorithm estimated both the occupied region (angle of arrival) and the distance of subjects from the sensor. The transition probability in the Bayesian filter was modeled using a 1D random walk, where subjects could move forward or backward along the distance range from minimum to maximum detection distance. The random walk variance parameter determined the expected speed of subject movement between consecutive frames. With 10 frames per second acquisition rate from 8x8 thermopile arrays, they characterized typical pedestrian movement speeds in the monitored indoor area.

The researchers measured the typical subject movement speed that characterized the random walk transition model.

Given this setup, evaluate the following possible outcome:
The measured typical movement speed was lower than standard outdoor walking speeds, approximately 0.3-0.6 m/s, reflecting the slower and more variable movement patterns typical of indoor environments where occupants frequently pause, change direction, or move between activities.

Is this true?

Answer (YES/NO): YES